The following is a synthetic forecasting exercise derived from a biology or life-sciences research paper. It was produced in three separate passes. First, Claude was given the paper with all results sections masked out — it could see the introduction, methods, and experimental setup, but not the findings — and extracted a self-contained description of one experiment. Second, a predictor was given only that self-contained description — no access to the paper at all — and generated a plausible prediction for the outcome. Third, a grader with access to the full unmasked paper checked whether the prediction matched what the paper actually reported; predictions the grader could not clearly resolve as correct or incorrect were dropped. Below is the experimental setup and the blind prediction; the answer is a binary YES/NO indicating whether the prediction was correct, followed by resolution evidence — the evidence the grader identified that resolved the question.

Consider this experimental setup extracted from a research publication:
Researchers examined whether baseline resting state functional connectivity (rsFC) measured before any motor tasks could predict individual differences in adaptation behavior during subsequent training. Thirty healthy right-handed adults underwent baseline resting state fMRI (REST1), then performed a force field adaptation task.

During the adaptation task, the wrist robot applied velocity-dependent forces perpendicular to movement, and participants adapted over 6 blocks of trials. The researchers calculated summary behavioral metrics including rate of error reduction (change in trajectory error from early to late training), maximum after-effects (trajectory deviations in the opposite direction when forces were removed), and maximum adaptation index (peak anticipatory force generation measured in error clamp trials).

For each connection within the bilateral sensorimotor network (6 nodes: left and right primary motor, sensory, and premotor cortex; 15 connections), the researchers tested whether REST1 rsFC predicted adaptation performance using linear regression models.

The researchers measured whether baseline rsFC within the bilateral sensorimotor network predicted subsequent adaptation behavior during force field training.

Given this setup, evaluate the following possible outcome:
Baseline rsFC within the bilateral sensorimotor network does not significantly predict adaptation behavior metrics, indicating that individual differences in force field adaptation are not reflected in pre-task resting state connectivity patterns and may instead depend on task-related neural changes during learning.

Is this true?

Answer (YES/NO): YES